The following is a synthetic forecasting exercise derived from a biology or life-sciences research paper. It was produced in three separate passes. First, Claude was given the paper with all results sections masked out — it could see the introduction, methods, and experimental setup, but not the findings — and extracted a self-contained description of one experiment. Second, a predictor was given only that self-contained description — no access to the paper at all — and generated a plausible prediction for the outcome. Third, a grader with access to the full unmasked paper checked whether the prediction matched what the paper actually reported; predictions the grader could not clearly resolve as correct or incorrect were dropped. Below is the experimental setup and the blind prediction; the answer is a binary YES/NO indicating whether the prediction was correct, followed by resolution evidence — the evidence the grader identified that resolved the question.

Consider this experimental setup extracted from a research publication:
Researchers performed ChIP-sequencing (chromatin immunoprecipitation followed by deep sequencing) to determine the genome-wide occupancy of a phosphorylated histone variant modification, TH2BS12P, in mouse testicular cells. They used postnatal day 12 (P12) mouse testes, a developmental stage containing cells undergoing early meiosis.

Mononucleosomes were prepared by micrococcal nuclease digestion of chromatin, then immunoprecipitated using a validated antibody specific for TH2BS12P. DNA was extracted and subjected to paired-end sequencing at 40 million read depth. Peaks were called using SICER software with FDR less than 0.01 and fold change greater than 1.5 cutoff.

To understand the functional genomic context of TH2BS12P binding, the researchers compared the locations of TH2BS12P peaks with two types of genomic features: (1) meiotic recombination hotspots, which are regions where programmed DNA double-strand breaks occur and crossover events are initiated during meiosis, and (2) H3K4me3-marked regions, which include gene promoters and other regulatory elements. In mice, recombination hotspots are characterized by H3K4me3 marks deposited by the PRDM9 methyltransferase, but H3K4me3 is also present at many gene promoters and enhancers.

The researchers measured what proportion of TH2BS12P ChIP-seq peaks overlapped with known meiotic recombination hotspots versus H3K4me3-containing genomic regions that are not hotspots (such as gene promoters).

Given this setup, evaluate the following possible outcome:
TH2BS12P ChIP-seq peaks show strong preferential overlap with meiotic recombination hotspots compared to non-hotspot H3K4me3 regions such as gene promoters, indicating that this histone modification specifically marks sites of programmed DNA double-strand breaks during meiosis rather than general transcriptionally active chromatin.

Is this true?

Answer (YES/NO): NO